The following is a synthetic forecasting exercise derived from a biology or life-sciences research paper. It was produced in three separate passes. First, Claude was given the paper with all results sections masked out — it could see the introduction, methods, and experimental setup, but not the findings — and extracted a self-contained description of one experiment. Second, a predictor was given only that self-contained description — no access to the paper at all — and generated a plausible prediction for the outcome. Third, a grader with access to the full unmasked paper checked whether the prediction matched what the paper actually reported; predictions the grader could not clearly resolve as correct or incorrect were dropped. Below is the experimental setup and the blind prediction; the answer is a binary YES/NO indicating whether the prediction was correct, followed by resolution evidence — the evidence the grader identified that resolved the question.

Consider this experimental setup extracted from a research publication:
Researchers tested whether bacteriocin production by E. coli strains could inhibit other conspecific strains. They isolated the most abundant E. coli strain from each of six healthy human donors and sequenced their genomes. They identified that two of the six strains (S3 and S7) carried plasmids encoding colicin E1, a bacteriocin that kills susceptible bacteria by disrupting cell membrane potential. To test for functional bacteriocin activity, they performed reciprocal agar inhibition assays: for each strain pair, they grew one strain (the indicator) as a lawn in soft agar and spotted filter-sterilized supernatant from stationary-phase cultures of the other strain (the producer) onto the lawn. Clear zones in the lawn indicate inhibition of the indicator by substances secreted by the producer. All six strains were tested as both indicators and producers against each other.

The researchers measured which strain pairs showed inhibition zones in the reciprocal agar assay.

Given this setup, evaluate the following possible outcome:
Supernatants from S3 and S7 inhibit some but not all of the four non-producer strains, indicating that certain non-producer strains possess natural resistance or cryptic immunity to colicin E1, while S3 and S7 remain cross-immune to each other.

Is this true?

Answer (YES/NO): YES